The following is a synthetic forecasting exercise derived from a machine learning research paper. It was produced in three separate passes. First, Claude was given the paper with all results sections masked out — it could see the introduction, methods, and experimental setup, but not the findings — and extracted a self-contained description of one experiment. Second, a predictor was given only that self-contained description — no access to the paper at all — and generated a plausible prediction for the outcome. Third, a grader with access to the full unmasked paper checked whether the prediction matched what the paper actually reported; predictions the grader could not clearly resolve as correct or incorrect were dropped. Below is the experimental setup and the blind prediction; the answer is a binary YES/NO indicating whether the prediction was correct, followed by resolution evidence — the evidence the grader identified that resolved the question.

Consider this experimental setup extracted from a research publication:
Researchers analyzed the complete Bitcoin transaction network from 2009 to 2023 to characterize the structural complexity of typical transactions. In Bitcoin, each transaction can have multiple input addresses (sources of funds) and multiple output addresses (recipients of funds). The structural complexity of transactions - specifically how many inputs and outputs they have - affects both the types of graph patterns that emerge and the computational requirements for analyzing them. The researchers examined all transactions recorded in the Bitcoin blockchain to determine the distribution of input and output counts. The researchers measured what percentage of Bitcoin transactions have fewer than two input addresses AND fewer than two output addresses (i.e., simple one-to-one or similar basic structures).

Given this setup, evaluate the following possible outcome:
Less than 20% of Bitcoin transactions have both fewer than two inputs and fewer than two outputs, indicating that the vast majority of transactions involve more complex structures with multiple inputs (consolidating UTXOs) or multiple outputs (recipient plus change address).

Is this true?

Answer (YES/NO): NO